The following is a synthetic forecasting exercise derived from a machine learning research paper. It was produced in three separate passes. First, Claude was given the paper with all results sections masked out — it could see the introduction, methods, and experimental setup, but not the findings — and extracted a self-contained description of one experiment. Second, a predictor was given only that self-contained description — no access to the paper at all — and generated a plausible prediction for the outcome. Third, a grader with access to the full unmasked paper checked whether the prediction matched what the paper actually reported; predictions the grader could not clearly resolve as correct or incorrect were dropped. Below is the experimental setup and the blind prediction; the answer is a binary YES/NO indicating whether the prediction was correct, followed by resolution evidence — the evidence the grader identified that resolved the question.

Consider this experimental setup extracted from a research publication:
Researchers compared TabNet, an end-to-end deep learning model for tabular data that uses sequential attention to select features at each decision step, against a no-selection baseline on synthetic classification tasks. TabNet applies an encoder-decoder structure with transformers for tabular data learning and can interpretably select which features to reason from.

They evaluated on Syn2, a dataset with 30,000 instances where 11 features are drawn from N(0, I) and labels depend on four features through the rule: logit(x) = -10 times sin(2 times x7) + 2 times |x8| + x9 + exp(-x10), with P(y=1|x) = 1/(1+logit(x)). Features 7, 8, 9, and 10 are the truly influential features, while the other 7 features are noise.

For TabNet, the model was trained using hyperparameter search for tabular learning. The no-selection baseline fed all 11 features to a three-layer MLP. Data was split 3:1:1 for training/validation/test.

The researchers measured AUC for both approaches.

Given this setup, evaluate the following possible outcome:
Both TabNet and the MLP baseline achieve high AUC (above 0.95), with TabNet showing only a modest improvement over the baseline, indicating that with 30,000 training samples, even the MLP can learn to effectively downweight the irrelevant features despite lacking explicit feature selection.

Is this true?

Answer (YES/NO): NO